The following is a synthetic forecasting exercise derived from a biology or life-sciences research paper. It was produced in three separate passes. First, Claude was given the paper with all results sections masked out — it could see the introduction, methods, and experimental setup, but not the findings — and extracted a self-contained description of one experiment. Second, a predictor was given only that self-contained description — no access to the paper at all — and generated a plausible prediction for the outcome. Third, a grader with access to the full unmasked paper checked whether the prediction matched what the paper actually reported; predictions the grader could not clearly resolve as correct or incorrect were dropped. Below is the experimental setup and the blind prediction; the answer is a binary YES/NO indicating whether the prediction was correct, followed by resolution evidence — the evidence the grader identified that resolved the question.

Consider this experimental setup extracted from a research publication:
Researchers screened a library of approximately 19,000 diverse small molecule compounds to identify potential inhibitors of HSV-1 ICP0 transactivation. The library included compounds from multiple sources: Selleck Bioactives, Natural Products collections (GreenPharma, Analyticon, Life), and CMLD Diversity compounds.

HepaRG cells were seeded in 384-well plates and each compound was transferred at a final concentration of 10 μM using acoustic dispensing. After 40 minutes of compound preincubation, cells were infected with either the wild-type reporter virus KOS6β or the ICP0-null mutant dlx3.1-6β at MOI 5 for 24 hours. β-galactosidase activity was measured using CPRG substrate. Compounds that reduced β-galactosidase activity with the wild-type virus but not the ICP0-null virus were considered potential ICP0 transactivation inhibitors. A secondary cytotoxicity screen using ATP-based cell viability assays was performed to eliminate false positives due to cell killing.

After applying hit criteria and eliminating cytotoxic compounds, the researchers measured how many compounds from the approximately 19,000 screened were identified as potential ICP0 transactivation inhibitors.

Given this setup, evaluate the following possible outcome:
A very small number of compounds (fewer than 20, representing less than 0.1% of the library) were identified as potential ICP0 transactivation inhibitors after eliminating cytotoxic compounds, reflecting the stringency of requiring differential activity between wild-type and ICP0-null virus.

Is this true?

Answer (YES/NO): NO